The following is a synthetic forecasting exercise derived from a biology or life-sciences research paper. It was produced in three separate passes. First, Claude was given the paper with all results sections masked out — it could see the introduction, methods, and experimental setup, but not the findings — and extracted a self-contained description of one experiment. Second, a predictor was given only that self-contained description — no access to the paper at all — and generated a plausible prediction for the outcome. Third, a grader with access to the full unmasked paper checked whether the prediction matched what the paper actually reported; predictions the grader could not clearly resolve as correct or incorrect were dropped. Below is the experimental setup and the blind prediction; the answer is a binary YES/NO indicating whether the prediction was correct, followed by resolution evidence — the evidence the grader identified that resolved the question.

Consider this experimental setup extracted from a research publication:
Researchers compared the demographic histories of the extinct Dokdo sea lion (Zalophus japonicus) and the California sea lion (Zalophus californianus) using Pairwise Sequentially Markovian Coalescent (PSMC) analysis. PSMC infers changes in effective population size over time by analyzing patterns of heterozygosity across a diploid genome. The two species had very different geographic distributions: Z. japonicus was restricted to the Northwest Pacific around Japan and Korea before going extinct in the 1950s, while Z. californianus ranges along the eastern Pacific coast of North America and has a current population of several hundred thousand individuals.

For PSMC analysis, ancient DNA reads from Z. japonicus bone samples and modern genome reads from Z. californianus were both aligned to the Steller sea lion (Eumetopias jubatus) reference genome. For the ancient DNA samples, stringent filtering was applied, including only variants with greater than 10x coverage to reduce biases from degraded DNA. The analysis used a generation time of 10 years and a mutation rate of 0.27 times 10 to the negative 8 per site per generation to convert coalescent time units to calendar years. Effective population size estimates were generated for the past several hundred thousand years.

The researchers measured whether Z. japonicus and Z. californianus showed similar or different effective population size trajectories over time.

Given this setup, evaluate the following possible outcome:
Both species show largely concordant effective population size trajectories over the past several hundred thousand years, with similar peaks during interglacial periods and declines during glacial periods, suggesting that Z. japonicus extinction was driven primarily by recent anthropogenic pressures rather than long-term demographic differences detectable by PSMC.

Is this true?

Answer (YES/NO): NO